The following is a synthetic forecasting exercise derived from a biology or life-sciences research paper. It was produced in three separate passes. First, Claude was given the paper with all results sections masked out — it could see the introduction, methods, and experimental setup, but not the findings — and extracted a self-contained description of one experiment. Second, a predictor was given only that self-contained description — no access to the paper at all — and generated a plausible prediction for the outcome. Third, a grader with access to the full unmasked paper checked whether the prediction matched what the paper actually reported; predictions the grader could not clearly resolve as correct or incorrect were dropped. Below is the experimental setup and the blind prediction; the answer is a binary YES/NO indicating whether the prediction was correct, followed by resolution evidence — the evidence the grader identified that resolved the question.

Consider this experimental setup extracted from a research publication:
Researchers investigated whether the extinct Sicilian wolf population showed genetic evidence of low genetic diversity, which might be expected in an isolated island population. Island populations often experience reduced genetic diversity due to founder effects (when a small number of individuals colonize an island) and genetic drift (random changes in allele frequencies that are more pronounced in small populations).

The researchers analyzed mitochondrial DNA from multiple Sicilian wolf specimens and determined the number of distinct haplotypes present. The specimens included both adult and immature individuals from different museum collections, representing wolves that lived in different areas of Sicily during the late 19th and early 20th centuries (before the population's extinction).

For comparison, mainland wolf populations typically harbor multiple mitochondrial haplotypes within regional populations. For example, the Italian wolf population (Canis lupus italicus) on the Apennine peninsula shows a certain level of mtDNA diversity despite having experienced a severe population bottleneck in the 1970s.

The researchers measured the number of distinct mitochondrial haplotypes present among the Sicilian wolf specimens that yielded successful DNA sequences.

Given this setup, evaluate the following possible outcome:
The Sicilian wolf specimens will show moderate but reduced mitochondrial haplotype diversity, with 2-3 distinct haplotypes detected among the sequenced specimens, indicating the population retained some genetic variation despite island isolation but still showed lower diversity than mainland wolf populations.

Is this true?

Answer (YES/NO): YES